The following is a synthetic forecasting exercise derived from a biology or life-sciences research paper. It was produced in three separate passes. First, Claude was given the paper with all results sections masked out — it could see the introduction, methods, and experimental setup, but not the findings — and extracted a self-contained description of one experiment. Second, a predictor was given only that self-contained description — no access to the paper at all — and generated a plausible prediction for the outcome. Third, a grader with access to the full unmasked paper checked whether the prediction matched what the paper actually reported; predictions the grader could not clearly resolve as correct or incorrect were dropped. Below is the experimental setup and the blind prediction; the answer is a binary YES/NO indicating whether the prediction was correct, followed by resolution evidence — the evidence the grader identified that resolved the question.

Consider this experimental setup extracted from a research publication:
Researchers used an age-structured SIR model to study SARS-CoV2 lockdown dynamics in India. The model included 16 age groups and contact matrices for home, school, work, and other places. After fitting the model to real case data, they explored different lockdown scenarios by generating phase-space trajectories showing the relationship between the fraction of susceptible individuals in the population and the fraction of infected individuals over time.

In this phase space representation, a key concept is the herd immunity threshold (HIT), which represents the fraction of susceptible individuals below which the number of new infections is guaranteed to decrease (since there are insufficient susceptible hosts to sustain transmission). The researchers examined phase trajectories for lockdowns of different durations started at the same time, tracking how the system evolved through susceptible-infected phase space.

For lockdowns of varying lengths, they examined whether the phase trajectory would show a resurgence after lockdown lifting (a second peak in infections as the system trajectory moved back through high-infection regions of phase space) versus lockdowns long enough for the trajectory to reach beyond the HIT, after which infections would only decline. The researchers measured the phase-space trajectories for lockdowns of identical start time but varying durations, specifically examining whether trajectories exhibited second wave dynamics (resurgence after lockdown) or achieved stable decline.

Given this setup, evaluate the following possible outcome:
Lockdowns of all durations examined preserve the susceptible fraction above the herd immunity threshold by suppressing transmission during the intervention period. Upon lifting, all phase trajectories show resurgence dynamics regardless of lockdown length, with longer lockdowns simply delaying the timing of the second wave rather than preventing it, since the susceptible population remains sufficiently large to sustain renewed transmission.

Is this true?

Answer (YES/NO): NO